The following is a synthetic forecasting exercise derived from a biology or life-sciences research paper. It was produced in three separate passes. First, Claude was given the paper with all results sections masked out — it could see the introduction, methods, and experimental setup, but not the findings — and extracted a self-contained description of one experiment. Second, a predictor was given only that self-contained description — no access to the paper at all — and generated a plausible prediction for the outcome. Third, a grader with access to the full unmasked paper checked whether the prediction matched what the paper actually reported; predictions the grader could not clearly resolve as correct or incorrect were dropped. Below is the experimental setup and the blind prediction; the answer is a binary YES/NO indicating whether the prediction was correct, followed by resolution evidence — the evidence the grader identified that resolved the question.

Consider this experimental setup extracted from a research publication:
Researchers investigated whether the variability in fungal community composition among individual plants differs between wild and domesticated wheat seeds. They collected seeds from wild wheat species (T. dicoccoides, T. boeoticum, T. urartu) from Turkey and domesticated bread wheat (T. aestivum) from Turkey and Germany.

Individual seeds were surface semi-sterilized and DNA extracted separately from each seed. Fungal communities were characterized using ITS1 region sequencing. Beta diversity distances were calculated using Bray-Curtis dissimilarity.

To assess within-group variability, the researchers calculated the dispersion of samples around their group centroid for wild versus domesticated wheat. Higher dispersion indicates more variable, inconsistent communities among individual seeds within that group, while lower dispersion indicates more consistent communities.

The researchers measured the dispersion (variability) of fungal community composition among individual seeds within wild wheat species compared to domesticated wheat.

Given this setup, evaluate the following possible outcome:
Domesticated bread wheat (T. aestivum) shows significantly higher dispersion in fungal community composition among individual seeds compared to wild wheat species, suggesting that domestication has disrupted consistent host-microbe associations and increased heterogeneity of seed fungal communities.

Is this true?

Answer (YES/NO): NO